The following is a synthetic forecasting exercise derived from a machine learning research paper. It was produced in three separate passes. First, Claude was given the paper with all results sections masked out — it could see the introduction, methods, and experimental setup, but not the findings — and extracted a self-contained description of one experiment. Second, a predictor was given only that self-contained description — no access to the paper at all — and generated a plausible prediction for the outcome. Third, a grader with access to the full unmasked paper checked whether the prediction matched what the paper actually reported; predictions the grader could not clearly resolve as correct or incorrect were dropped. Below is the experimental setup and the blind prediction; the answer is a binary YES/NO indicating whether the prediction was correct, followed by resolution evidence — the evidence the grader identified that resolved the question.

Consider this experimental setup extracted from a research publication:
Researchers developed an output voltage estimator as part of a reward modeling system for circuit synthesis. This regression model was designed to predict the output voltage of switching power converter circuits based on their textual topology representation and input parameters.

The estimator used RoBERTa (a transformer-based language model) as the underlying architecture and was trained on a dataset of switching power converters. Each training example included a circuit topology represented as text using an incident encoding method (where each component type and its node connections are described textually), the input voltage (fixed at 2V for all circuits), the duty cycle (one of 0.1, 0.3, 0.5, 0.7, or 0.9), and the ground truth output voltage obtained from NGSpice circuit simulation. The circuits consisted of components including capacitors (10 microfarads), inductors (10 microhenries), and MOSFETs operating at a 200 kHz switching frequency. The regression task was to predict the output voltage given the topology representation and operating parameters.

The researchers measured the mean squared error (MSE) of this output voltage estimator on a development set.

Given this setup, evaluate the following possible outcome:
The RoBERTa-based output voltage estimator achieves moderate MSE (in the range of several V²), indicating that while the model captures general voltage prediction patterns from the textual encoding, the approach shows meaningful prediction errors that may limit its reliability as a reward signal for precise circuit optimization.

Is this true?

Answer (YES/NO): NO